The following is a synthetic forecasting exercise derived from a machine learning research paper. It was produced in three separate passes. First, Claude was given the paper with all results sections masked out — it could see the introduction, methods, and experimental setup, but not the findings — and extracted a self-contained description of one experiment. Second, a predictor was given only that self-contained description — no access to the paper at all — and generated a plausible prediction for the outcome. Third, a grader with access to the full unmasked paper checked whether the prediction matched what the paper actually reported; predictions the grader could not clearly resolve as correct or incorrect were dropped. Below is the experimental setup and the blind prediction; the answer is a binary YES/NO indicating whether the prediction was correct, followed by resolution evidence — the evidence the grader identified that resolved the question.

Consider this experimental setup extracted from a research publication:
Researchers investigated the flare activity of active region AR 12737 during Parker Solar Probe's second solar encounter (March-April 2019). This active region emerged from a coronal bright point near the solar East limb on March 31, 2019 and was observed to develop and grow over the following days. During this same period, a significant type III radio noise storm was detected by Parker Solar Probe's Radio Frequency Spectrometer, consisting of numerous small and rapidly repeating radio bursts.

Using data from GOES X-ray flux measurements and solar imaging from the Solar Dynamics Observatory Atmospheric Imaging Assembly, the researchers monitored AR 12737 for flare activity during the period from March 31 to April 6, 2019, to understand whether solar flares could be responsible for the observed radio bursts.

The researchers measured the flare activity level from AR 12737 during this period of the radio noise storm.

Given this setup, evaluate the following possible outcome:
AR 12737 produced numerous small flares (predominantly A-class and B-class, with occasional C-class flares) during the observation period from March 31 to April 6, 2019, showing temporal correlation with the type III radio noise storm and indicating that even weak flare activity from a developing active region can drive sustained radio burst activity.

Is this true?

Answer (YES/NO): NO